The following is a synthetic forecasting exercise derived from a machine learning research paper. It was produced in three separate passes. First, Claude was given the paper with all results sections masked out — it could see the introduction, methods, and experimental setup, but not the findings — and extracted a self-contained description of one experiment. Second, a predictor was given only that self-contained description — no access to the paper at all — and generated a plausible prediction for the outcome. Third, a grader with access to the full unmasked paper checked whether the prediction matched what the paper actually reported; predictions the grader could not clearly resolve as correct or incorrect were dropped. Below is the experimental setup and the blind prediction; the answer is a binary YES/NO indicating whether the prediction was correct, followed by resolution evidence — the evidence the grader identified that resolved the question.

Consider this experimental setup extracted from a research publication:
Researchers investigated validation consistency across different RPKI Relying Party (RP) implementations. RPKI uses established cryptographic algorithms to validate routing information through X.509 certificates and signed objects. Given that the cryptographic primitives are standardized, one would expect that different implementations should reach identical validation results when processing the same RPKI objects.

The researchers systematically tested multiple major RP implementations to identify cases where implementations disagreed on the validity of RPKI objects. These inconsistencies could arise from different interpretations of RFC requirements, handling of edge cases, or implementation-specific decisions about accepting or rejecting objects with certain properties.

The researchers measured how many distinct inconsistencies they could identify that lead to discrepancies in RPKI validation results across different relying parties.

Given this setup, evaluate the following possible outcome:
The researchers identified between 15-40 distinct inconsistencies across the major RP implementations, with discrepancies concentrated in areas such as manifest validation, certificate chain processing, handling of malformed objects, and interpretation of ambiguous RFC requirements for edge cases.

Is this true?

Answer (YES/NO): YES